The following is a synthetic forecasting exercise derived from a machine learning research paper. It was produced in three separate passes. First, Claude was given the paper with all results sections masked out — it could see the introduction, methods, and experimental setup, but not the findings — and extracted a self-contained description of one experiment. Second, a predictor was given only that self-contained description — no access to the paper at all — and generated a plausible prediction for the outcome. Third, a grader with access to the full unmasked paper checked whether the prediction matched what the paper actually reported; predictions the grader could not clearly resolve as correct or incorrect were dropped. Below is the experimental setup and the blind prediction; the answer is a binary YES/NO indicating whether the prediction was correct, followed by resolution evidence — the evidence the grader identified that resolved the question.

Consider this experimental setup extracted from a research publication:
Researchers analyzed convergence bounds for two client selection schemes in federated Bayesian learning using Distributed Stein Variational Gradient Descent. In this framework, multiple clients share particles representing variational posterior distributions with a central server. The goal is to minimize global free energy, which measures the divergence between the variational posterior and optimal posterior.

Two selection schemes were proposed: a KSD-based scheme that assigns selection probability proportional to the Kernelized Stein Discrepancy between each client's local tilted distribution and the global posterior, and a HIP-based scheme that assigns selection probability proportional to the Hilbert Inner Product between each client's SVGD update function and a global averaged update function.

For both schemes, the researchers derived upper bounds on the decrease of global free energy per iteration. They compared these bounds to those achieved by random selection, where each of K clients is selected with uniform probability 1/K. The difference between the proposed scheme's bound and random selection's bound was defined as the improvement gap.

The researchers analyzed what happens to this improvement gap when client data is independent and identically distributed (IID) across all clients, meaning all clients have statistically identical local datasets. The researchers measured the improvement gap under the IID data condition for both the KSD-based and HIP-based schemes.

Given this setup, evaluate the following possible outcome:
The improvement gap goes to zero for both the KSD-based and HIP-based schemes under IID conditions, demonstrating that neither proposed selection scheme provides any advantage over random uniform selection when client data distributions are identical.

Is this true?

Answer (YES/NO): YES